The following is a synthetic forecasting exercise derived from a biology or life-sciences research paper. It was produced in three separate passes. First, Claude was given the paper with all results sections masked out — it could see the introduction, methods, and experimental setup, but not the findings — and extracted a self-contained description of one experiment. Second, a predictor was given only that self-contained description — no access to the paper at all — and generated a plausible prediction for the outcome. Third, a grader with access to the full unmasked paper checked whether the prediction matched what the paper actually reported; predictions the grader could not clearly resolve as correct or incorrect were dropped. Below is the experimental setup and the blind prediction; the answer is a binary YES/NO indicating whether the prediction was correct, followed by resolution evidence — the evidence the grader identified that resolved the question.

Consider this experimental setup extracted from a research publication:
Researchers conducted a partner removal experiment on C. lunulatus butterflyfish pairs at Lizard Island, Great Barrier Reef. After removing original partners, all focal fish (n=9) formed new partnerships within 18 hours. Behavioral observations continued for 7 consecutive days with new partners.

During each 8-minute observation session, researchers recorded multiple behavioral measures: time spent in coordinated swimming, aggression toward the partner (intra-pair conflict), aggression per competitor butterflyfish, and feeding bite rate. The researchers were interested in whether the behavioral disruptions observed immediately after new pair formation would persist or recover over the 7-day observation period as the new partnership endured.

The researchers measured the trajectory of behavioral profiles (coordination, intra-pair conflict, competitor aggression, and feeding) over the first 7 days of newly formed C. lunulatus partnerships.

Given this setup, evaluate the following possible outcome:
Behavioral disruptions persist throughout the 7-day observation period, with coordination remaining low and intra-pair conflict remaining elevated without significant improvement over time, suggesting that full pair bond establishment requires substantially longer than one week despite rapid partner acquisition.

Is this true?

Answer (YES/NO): NO